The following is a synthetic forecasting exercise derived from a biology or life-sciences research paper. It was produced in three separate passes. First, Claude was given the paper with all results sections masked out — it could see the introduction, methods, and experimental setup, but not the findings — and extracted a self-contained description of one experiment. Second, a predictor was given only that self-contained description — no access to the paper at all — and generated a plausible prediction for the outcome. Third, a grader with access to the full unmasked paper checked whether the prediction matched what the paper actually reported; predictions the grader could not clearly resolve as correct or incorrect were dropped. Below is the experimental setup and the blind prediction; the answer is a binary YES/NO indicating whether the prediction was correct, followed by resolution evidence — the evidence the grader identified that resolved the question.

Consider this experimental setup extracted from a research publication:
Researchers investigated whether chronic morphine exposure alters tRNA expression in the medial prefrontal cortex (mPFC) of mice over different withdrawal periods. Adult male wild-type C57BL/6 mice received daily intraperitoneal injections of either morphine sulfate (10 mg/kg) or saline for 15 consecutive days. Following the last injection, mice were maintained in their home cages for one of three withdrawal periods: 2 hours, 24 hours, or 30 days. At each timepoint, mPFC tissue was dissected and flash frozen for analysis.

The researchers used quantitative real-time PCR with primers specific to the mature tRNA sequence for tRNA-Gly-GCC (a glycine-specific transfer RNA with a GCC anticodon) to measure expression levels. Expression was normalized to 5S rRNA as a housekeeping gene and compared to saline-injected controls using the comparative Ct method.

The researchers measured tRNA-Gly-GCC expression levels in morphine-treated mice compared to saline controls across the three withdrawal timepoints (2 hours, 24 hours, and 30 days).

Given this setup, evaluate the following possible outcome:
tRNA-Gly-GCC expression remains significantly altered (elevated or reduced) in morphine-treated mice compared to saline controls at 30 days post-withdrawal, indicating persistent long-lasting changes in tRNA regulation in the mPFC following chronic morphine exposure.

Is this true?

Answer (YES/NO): YES